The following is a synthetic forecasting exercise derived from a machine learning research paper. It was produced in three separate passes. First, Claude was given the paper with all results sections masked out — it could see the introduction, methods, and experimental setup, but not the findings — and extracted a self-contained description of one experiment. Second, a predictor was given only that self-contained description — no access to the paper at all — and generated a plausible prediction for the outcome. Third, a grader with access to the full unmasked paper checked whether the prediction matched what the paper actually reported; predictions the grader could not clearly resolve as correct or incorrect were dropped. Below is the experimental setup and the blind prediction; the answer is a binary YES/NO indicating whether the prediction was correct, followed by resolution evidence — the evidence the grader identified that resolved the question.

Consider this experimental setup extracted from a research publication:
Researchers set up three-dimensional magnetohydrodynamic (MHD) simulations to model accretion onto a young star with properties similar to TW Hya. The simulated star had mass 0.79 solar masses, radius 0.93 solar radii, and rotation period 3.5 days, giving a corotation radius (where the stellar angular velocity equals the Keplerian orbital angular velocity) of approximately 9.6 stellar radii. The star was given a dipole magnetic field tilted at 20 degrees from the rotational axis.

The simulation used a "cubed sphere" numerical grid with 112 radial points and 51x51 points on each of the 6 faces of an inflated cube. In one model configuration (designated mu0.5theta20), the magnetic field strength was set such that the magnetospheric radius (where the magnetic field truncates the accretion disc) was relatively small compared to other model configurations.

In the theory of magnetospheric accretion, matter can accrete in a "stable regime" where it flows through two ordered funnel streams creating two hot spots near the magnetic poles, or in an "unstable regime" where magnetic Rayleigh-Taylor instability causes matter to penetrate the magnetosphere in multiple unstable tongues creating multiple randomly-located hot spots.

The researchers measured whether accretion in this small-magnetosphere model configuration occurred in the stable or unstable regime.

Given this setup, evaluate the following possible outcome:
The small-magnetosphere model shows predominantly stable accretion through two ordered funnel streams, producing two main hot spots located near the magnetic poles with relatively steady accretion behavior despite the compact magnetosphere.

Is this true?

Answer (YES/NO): NO